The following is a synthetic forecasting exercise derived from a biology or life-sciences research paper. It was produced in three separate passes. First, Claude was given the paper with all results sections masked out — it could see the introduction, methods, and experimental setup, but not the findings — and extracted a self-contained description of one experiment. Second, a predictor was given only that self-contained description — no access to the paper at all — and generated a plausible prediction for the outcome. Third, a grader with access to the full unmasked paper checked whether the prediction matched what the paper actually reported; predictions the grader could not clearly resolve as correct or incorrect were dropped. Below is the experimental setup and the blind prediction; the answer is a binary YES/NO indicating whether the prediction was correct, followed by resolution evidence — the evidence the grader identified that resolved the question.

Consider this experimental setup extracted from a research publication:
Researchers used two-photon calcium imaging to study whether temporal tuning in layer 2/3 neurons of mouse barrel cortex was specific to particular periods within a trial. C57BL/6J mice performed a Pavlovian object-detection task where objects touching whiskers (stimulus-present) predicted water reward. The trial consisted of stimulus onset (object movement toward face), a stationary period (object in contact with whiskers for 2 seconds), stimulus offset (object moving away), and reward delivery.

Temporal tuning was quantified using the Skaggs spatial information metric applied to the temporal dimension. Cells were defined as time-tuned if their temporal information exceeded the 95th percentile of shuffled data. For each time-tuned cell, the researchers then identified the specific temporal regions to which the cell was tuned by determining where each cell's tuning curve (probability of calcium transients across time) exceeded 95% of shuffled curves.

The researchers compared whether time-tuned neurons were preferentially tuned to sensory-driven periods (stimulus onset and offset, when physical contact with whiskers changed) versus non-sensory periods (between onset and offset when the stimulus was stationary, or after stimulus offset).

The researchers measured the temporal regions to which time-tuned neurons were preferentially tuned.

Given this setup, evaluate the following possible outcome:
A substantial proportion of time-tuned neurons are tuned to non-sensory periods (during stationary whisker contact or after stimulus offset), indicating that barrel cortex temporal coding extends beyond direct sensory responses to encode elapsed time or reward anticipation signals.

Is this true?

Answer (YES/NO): YES